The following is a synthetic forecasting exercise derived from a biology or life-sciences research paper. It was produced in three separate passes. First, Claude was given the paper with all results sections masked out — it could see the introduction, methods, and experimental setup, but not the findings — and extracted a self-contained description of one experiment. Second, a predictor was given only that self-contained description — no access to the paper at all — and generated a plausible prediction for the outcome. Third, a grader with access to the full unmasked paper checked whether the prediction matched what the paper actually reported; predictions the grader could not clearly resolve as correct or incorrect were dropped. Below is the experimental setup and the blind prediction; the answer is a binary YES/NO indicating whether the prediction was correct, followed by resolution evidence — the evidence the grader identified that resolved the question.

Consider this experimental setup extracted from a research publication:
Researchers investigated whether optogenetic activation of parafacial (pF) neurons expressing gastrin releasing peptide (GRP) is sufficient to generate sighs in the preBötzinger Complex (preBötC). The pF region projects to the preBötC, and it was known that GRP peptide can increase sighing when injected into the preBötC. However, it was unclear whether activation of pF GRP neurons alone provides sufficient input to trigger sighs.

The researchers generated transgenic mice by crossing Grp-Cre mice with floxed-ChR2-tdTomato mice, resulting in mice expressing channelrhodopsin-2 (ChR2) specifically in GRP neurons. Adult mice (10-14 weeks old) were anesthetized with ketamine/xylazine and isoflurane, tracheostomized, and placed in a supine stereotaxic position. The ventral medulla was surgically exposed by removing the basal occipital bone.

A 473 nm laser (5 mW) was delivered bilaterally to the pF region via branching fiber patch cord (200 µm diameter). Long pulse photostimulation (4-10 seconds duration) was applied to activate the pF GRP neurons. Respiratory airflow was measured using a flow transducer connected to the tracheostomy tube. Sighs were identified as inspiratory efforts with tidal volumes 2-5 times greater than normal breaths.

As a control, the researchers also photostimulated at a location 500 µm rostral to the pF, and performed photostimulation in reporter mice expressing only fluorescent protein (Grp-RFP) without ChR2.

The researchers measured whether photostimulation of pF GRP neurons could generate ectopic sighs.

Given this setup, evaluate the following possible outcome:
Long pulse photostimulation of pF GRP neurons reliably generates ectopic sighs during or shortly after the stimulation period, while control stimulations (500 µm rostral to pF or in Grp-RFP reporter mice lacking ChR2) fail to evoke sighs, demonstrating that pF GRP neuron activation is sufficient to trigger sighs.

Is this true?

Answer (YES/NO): YES